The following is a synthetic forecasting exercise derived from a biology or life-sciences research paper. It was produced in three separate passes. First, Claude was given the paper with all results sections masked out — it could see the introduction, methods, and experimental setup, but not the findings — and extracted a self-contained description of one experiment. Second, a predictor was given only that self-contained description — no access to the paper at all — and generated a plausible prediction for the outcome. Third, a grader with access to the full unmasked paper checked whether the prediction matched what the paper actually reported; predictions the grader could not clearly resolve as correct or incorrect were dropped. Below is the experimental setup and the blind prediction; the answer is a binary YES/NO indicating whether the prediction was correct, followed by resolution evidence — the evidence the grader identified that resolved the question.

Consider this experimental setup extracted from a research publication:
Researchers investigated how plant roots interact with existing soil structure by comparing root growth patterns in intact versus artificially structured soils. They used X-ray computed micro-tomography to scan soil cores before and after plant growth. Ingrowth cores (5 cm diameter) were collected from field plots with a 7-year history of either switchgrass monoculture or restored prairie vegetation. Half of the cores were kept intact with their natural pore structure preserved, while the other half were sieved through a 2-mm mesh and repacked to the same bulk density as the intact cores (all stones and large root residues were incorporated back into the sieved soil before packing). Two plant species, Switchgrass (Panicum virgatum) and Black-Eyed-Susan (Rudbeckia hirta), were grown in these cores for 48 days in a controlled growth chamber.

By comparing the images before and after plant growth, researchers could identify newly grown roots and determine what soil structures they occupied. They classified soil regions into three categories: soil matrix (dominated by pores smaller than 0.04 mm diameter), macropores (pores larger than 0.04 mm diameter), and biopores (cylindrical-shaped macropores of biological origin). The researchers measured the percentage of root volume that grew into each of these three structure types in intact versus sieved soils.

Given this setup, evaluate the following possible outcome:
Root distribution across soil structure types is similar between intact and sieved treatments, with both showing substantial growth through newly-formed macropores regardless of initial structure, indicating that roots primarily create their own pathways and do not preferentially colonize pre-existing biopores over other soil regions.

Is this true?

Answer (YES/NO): NO